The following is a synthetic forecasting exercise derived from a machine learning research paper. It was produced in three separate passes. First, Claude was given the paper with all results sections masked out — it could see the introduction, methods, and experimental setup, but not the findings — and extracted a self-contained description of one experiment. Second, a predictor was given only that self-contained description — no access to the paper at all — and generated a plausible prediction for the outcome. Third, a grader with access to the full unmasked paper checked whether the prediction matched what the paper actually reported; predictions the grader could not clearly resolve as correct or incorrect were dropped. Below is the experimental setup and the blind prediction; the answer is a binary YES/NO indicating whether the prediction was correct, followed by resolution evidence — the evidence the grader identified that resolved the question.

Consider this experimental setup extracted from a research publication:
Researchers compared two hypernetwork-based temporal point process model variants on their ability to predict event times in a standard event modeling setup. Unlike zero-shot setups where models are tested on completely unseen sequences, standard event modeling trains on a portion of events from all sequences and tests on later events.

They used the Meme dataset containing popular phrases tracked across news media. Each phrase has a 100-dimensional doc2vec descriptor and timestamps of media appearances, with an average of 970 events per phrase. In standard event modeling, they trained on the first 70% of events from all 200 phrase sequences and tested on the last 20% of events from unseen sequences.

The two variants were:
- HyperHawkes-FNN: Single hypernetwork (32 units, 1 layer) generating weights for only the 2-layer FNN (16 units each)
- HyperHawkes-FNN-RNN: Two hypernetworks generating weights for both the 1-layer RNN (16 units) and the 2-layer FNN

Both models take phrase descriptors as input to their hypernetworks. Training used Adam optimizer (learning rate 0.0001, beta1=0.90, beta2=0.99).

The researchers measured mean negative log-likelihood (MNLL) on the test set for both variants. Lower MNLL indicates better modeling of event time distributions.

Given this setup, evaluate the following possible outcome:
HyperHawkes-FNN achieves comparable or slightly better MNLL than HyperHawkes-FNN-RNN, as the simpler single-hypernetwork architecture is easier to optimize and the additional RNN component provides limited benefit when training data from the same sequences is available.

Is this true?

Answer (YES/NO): NO